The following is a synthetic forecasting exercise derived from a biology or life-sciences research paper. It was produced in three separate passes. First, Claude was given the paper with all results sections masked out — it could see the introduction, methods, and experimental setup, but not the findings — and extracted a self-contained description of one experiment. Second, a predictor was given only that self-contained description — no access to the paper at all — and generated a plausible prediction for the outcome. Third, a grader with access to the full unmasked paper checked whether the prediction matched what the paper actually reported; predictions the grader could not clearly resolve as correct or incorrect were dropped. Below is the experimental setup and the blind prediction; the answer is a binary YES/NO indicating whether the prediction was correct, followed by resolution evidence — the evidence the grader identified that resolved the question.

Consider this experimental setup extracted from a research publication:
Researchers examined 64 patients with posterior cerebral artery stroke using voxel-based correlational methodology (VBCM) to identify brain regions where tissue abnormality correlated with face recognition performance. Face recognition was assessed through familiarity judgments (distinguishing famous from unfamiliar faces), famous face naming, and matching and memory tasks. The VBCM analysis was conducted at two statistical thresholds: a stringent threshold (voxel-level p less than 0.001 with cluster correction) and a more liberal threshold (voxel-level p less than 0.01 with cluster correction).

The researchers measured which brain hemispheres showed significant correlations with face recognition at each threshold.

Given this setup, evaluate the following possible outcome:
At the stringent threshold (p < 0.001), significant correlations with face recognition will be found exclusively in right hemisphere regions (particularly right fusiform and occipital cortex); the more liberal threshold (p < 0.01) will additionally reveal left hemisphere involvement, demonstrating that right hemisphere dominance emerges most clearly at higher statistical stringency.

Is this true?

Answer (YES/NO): NO